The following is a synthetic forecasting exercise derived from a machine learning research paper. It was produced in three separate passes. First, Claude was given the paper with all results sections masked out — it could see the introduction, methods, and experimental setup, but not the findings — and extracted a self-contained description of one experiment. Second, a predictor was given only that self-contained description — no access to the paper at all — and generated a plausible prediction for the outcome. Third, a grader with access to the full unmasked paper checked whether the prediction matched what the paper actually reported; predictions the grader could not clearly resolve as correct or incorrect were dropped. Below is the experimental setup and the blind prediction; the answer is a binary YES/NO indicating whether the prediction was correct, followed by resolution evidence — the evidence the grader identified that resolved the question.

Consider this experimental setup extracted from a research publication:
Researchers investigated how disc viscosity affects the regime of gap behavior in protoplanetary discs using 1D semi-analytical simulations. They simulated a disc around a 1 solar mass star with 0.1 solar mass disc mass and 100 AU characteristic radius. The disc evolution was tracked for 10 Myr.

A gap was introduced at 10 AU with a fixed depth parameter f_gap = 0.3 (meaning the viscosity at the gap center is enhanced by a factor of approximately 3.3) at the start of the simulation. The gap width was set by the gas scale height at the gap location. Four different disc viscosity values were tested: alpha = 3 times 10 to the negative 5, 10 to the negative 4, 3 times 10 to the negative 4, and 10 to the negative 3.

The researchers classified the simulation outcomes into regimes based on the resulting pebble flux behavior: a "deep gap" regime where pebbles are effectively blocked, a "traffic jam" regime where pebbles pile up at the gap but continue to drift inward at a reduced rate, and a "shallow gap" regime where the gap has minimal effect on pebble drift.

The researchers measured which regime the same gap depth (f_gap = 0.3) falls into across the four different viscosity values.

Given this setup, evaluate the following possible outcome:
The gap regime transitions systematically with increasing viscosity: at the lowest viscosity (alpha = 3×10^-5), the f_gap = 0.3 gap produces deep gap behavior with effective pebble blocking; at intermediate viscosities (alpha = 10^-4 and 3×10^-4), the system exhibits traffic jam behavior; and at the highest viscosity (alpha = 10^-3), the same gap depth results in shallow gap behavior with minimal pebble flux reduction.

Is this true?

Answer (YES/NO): NO